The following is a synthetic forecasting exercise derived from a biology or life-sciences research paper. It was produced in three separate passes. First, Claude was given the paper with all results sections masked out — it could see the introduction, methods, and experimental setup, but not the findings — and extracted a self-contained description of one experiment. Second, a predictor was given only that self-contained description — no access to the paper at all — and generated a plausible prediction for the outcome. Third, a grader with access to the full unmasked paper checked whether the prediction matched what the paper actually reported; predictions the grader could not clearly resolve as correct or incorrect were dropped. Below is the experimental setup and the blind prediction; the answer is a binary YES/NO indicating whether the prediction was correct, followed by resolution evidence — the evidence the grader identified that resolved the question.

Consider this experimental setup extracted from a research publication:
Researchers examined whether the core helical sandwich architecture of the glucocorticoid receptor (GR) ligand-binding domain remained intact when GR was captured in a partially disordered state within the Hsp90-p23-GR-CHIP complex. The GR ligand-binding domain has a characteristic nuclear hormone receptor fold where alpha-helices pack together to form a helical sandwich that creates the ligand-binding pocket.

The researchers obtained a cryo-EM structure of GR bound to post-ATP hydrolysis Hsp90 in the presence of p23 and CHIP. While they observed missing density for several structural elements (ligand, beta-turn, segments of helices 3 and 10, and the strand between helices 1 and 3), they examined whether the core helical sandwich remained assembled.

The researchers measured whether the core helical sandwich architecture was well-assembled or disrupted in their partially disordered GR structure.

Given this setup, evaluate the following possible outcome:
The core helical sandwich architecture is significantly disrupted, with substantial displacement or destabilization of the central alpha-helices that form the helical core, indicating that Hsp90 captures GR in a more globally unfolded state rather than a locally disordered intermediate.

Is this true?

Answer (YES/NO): NO